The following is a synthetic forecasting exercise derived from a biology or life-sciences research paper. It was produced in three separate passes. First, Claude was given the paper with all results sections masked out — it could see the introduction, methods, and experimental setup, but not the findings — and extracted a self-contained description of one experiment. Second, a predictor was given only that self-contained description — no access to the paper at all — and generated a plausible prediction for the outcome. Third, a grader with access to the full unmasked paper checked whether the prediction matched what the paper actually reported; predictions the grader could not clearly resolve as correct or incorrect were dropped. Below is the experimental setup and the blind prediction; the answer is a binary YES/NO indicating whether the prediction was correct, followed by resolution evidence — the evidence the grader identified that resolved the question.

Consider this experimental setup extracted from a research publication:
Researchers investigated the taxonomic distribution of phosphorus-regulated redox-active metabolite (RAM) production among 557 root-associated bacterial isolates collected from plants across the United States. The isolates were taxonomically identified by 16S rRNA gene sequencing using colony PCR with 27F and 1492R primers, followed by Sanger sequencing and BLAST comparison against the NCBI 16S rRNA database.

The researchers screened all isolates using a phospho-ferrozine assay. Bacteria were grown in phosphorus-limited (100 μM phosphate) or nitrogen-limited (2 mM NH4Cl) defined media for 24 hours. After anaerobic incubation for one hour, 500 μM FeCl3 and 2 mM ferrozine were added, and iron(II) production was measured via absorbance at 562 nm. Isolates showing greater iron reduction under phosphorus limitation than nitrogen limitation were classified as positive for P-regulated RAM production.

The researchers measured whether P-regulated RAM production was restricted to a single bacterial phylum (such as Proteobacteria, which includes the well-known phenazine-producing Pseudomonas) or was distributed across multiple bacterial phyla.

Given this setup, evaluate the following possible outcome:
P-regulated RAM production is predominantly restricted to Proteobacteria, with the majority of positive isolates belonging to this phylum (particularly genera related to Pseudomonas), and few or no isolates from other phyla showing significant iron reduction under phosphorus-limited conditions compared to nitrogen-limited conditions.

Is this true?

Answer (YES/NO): NO